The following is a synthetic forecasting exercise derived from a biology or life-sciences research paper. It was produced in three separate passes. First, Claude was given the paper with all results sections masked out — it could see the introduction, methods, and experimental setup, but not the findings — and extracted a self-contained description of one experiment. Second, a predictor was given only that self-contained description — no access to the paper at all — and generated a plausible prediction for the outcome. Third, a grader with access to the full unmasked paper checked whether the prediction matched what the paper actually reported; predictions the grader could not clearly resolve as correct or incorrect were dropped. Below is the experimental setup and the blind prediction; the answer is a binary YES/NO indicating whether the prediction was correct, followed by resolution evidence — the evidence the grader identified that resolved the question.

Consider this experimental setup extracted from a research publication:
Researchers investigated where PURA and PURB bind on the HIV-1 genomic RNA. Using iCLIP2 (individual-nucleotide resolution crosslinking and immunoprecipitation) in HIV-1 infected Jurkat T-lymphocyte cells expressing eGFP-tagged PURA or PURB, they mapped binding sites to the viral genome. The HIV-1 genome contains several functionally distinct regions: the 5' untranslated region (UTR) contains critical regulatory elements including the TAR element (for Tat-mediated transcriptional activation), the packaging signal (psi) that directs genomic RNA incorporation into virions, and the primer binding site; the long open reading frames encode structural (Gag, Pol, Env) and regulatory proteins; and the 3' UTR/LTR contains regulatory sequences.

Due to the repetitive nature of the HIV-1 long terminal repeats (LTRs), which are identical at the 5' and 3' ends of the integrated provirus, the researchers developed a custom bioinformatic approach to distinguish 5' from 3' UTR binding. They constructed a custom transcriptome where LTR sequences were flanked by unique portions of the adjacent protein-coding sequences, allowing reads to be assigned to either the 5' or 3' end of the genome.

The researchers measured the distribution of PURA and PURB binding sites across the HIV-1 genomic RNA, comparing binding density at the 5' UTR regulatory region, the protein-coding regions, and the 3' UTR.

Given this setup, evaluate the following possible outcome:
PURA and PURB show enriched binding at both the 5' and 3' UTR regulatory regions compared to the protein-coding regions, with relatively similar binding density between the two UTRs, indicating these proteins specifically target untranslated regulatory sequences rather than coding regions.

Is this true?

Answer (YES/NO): NO